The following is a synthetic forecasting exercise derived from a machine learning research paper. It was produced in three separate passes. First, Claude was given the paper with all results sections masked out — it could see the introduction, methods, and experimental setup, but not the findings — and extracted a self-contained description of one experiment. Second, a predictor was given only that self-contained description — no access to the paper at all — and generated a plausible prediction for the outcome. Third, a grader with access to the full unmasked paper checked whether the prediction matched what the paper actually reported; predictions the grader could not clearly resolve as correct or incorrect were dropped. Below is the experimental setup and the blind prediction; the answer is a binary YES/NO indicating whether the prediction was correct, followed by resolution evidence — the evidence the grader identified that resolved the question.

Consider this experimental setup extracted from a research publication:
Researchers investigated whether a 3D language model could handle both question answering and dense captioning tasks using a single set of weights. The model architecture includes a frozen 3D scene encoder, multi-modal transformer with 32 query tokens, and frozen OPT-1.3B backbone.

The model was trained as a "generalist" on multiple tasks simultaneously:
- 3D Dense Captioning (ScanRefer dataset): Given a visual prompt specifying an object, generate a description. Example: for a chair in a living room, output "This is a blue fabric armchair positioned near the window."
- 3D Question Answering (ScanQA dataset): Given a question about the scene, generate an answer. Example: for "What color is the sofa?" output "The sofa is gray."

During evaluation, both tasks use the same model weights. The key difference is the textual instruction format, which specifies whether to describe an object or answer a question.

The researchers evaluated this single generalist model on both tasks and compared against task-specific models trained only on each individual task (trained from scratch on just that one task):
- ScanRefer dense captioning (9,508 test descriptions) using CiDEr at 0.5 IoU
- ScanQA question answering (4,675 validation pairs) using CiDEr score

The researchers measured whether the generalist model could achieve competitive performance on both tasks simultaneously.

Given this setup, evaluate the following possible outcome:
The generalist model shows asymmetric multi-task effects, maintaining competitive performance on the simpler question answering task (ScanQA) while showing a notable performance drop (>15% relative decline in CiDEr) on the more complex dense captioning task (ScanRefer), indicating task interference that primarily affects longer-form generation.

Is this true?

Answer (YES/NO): NO